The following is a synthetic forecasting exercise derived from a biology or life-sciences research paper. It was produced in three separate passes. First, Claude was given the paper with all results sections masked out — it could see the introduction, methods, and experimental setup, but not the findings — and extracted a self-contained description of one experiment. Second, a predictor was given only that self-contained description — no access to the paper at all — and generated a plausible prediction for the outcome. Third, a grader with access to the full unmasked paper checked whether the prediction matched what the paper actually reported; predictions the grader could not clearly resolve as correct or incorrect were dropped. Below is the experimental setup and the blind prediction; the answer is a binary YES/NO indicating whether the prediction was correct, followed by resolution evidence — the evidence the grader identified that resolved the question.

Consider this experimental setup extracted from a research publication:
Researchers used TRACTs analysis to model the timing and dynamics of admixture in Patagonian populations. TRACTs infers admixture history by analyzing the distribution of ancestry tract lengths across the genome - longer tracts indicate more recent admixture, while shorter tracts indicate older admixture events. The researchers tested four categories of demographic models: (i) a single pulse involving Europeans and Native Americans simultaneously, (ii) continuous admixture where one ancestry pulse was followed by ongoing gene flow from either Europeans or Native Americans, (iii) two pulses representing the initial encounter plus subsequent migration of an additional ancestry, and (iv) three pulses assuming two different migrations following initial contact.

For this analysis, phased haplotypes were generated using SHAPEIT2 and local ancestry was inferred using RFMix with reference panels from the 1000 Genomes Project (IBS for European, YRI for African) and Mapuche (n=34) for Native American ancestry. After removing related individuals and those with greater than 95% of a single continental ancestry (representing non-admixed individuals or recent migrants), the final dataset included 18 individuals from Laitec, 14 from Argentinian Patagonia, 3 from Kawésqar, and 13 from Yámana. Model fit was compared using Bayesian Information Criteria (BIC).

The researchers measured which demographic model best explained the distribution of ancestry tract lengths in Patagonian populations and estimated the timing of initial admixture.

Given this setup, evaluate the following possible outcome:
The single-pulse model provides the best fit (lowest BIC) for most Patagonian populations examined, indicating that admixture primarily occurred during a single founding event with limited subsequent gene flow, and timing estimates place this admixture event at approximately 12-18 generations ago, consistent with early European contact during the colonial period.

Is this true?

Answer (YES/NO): NO